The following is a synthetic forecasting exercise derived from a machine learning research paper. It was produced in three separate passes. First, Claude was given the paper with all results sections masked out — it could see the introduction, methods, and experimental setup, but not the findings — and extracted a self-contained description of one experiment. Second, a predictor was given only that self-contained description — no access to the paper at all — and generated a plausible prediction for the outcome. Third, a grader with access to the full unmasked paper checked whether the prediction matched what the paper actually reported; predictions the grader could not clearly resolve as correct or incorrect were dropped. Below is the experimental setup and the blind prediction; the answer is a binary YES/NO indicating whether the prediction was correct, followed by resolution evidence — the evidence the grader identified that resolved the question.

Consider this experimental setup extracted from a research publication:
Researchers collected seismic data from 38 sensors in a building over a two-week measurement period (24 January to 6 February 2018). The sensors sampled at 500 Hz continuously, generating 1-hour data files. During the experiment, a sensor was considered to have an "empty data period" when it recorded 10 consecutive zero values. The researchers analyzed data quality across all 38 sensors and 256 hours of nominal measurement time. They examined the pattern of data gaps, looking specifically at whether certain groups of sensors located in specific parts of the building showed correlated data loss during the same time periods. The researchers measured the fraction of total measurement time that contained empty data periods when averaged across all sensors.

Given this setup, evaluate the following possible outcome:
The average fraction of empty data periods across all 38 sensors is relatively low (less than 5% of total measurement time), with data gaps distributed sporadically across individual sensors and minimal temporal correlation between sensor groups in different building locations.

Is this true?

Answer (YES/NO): NO